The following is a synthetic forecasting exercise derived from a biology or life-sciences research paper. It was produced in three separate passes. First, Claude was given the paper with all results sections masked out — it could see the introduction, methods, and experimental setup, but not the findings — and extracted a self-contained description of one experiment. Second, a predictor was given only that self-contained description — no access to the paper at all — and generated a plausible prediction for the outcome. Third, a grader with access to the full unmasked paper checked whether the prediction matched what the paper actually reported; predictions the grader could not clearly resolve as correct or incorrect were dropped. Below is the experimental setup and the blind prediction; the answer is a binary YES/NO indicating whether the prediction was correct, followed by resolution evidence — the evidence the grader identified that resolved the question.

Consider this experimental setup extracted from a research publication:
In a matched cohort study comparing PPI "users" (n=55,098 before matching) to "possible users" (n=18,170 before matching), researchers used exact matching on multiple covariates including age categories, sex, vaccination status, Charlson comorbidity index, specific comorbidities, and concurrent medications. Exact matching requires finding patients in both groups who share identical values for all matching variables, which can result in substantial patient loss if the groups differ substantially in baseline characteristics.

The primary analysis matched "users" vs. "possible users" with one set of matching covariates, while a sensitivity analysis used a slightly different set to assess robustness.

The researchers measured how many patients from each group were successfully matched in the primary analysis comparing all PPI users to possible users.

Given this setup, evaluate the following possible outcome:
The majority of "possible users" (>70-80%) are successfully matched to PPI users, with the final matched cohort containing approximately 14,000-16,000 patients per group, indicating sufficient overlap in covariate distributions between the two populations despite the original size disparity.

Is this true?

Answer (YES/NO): NO